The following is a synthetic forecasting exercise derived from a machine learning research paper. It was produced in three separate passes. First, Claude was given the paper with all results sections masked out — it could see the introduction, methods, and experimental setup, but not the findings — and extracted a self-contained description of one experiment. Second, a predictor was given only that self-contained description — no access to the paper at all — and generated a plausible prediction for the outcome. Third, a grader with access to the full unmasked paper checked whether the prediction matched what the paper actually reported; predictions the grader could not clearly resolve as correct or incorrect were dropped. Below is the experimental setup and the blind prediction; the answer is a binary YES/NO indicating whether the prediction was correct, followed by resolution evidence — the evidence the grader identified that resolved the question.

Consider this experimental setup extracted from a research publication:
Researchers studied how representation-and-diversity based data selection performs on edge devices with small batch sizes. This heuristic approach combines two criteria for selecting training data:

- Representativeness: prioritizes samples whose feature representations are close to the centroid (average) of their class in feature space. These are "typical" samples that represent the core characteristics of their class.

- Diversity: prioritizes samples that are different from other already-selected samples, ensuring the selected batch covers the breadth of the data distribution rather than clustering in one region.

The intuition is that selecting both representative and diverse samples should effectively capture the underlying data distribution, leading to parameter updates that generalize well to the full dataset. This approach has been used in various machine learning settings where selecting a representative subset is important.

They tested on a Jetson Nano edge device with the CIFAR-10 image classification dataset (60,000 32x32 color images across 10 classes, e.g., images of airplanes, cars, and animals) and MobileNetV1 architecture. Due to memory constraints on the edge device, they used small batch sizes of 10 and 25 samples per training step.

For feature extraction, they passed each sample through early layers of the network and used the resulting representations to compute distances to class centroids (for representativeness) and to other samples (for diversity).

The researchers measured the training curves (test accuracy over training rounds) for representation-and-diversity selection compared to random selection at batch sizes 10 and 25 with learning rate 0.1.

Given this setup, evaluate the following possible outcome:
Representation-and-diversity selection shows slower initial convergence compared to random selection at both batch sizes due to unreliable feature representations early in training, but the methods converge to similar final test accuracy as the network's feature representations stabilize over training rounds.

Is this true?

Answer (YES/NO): NO